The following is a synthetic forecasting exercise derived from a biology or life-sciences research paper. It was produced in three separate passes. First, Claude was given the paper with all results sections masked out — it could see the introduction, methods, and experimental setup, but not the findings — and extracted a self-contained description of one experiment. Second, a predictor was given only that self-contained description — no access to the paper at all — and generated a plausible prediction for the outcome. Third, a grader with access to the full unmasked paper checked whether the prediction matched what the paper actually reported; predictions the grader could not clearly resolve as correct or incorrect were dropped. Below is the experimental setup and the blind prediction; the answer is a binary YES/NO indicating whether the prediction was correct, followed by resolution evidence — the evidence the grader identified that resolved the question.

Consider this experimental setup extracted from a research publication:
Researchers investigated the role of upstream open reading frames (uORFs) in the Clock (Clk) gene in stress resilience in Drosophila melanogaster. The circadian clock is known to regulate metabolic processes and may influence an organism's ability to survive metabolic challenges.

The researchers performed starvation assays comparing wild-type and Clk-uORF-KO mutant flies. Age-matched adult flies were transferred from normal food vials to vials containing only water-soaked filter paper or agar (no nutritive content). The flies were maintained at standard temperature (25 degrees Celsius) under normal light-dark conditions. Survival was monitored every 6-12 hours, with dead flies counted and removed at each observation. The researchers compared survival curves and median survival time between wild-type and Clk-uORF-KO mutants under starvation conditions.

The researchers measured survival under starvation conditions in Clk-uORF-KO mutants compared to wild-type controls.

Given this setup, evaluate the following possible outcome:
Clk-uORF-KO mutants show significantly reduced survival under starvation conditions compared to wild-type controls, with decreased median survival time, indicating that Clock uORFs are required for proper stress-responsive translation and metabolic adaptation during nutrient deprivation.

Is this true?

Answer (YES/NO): YES